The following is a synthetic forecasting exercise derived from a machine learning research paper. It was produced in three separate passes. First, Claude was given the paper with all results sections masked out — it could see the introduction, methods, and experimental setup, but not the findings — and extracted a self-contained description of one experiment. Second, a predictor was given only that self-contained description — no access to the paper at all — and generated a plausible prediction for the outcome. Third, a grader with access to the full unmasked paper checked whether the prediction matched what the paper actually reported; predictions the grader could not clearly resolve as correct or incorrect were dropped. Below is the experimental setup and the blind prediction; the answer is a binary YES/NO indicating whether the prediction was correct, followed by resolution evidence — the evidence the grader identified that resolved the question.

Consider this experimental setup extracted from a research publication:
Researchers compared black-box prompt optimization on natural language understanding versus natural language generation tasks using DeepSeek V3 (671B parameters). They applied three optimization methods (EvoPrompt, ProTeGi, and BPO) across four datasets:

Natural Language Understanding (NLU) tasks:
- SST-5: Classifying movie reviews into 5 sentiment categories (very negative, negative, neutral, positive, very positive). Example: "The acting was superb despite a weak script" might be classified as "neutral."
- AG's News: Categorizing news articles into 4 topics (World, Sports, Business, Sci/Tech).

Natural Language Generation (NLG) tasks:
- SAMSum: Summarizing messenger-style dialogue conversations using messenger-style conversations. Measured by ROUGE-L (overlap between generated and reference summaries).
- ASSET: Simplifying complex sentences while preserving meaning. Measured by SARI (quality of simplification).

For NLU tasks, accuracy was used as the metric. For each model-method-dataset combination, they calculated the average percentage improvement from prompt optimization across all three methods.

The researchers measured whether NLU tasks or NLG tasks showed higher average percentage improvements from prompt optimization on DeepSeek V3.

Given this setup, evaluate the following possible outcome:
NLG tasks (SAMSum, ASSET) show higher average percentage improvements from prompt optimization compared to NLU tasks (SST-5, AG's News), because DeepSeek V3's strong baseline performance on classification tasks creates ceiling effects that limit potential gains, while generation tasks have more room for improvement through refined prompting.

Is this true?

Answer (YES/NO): YES